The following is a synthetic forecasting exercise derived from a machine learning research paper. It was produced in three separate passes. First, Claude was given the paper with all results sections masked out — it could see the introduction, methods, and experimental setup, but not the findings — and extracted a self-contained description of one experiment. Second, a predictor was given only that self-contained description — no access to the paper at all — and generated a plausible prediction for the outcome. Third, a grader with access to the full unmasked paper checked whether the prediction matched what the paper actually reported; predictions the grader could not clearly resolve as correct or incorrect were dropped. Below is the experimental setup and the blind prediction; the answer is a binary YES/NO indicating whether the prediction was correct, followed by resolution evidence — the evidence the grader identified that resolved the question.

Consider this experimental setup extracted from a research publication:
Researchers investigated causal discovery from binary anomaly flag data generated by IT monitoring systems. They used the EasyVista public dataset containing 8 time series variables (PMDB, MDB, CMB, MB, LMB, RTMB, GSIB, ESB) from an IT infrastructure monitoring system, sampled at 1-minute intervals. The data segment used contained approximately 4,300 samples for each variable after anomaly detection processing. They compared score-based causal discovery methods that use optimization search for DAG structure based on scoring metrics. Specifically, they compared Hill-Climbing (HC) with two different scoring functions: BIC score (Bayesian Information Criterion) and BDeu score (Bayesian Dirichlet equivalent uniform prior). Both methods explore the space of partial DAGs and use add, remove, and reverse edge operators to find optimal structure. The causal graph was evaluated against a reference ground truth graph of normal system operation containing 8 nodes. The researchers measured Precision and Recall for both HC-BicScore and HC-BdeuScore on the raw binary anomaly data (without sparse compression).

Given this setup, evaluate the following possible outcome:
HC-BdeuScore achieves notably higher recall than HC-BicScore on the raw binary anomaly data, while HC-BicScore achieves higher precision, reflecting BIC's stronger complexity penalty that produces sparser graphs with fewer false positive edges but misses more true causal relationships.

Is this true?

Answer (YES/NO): NO